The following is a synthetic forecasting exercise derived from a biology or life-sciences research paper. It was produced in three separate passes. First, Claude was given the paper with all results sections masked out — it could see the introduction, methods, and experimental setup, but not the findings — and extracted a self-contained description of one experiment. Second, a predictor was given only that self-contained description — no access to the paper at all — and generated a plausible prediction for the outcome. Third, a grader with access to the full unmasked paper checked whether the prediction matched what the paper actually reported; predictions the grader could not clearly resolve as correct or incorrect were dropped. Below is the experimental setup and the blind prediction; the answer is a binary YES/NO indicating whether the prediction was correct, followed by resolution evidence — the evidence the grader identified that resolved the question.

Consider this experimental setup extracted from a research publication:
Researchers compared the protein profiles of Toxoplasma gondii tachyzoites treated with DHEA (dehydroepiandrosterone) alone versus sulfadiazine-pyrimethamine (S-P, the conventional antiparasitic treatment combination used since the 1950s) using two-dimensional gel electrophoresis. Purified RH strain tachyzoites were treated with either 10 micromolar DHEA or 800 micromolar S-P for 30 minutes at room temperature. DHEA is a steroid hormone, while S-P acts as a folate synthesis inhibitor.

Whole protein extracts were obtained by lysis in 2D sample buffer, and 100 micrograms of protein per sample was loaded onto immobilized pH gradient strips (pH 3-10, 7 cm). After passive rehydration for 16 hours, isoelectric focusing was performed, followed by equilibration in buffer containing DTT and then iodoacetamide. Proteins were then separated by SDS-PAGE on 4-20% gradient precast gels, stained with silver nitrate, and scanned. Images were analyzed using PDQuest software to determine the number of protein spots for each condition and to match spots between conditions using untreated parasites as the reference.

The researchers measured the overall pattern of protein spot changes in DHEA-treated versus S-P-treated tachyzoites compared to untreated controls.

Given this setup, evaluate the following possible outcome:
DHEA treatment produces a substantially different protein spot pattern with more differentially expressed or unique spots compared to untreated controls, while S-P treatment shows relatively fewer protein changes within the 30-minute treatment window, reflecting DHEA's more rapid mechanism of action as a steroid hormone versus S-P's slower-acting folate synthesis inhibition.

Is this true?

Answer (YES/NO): YES